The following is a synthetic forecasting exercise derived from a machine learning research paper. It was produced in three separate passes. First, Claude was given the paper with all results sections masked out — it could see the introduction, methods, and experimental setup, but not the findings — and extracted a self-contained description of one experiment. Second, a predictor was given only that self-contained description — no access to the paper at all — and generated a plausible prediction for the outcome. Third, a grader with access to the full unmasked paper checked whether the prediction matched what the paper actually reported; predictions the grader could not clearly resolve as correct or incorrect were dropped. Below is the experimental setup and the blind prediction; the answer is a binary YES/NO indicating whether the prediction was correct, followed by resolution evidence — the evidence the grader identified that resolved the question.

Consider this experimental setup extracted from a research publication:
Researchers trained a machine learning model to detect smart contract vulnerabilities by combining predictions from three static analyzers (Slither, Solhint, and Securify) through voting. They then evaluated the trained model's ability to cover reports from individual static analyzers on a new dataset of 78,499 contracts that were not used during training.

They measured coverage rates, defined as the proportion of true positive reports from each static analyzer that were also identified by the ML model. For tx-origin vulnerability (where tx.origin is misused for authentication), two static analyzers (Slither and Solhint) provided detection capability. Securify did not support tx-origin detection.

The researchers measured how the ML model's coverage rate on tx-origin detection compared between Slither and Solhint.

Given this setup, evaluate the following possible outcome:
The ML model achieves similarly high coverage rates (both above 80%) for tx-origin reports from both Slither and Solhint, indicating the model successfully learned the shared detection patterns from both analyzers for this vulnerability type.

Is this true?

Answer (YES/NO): NO